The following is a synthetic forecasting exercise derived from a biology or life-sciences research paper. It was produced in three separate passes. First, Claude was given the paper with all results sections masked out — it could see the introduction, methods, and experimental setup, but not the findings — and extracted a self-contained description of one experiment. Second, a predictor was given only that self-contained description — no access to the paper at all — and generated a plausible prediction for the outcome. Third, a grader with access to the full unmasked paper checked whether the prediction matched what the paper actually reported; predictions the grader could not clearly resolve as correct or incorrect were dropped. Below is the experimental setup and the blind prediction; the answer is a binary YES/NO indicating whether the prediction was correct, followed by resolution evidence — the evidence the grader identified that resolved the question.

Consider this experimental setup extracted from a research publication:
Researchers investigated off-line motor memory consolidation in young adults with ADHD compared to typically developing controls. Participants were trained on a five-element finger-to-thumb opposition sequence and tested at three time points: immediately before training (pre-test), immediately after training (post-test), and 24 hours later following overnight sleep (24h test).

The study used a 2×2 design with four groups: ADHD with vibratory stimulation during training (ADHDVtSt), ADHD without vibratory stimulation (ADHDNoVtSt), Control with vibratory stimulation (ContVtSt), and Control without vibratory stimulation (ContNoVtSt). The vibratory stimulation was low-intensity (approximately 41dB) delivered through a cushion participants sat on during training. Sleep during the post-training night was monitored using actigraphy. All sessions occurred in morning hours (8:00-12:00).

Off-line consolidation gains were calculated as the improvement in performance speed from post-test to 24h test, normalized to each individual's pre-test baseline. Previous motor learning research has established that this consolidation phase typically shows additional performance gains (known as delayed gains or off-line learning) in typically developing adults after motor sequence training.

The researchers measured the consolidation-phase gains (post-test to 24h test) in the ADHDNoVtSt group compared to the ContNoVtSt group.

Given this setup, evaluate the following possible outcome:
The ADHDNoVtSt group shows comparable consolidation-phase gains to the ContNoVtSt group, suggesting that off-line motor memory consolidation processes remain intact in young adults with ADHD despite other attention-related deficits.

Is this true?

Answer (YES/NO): NO